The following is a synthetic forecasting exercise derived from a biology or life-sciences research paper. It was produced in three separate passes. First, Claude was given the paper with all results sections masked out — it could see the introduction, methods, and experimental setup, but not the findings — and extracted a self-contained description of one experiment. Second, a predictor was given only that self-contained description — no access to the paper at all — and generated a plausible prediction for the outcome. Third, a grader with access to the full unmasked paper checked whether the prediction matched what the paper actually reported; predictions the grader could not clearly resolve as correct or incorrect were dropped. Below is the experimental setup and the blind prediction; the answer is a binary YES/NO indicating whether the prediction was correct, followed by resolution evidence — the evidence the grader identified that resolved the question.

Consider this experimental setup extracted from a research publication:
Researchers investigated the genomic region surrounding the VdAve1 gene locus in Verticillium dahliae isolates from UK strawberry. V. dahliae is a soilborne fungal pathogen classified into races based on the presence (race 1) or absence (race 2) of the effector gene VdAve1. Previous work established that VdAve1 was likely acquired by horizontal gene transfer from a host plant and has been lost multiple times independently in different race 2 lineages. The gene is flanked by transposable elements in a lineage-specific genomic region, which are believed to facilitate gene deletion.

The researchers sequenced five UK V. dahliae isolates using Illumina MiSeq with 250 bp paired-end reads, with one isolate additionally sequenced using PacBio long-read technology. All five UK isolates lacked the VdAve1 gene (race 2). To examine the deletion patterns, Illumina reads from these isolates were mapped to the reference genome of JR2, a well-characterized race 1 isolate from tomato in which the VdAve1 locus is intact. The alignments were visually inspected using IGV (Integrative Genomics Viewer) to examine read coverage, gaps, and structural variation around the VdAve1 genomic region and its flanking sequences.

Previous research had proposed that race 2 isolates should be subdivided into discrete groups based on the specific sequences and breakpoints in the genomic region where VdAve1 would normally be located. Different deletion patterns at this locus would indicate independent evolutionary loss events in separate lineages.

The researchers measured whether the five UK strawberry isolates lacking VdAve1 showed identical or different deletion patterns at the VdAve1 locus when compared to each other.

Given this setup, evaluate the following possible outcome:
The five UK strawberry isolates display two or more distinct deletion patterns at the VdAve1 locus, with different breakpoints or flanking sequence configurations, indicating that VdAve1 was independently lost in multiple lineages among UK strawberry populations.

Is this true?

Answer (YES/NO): YES